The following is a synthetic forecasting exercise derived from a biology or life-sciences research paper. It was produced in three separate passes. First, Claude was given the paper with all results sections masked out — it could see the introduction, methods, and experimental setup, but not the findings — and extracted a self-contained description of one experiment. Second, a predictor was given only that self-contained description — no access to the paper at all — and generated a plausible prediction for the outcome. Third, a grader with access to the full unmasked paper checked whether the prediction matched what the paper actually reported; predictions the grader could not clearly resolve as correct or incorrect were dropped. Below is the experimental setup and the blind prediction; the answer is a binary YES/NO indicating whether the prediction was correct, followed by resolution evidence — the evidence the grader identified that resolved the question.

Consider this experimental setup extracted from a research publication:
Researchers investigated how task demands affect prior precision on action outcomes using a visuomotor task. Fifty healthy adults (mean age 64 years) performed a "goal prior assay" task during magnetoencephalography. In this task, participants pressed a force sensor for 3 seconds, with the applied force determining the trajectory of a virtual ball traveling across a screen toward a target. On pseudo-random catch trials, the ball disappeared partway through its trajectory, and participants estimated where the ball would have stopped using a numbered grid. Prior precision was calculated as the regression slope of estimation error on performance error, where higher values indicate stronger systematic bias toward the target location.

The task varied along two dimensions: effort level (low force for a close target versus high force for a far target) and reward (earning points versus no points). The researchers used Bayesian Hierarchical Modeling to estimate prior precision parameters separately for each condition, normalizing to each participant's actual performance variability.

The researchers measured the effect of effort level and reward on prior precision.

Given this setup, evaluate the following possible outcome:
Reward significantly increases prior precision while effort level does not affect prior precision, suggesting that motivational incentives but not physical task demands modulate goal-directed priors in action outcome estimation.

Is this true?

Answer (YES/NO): NO